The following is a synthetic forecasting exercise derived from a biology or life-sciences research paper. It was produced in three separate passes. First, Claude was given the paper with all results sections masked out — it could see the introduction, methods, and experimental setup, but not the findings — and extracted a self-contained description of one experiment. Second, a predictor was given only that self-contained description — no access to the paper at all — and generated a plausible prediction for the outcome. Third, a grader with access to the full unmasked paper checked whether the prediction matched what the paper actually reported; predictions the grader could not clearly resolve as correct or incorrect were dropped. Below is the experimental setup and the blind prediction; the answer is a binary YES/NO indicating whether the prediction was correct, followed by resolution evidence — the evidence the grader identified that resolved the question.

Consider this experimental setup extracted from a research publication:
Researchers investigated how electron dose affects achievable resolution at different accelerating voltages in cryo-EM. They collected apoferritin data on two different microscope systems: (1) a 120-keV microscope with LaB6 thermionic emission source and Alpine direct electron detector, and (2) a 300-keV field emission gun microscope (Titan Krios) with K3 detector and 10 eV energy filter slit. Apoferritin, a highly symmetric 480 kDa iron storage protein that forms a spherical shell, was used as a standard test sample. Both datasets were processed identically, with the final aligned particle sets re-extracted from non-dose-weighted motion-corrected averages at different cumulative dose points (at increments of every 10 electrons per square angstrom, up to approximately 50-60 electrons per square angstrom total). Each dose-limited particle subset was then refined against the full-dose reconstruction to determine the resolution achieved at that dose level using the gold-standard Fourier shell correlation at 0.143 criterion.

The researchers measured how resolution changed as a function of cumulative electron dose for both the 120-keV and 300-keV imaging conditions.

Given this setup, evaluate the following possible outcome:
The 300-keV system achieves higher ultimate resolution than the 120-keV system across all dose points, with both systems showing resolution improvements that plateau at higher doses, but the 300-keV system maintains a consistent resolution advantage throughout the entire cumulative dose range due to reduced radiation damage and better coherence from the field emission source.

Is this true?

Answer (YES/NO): NO